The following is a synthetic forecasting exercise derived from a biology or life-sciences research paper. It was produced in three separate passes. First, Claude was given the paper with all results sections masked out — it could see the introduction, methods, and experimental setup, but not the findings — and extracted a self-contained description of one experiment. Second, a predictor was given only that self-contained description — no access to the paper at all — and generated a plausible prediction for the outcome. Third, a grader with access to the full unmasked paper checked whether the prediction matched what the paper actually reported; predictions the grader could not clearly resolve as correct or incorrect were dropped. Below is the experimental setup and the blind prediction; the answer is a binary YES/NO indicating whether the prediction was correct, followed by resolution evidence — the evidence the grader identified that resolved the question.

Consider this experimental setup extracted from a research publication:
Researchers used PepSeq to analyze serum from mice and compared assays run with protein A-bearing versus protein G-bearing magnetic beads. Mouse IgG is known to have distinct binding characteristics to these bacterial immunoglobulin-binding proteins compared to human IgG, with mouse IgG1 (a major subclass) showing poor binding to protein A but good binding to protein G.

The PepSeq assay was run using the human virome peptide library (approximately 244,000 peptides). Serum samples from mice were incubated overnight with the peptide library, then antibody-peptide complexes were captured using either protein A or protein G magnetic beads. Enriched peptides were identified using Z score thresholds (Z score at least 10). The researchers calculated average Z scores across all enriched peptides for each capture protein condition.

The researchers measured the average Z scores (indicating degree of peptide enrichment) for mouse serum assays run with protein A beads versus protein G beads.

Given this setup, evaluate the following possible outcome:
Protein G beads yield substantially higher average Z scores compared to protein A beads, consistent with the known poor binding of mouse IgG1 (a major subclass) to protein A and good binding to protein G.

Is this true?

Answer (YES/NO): NO